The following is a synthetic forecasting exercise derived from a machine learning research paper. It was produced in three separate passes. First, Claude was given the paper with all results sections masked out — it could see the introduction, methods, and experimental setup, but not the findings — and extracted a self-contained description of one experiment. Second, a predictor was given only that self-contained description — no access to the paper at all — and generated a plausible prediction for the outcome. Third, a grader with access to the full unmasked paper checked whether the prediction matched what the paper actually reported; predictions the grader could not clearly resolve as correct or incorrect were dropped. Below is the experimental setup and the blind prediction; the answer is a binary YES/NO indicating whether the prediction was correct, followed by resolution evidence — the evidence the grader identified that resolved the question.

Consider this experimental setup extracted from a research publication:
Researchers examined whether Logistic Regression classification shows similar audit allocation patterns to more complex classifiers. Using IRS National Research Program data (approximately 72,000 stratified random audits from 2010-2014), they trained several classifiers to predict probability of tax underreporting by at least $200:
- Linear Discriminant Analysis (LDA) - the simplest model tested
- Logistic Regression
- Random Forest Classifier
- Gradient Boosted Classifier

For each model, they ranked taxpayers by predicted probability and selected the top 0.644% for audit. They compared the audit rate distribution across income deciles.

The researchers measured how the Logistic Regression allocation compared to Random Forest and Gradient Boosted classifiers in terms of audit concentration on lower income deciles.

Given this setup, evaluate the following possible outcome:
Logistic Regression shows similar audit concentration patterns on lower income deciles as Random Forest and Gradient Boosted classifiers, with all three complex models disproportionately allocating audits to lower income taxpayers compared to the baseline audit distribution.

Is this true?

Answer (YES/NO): NO